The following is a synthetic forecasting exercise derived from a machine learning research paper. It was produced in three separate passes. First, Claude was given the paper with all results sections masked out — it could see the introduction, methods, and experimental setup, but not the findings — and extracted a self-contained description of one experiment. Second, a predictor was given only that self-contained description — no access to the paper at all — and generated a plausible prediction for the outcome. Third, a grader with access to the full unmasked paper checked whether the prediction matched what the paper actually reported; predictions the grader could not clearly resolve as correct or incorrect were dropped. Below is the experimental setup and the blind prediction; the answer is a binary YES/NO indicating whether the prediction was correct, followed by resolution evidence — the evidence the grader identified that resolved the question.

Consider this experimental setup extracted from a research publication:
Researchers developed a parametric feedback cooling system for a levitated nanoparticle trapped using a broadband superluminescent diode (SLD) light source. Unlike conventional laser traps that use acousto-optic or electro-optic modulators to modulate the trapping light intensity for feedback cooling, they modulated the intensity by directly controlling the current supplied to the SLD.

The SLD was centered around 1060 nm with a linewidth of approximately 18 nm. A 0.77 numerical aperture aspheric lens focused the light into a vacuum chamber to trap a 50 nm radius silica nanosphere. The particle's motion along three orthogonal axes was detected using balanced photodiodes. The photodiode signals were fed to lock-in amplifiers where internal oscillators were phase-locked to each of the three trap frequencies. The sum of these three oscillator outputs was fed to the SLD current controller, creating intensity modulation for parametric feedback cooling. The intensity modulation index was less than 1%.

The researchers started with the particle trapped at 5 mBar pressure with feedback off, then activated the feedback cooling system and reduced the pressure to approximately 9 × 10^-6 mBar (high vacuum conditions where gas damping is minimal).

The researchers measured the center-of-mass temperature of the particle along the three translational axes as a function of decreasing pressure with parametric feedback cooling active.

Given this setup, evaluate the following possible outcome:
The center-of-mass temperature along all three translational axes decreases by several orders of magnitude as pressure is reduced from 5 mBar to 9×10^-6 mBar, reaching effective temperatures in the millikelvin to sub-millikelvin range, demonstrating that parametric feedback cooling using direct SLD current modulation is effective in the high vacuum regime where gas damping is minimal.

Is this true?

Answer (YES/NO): NO